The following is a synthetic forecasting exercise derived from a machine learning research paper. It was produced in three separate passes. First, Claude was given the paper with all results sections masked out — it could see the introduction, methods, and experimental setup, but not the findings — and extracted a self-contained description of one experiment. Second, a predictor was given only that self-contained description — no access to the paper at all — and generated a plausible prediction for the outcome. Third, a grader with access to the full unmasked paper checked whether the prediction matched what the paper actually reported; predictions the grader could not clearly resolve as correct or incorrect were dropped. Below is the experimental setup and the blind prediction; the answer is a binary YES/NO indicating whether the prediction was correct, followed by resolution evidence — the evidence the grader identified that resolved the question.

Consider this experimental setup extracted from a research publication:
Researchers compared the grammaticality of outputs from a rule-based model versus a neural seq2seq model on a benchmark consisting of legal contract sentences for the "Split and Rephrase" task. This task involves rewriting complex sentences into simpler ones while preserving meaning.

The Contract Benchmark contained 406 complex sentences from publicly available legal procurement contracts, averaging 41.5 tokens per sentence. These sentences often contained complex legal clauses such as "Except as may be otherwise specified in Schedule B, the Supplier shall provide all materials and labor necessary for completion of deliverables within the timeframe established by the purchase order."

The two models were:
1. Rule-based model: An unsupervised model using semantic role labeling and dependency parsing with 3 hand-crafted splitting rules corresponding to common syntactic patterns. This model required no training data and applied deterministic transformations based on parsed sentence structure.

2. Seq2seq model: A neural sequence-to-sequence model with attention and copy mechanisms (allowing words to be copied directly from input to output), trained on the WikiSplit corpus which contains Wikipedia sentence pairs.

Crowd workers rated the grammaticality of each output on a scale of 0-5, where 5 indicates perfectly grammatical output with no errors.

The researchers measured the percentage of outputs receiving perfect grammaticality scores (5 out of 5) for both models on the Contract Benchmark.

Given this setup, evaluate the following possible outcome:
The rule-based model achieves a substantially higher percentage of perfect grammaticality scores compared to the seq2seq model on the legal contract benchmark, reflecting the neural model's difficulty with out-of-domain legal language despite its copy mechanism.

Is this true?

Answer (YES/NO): YES